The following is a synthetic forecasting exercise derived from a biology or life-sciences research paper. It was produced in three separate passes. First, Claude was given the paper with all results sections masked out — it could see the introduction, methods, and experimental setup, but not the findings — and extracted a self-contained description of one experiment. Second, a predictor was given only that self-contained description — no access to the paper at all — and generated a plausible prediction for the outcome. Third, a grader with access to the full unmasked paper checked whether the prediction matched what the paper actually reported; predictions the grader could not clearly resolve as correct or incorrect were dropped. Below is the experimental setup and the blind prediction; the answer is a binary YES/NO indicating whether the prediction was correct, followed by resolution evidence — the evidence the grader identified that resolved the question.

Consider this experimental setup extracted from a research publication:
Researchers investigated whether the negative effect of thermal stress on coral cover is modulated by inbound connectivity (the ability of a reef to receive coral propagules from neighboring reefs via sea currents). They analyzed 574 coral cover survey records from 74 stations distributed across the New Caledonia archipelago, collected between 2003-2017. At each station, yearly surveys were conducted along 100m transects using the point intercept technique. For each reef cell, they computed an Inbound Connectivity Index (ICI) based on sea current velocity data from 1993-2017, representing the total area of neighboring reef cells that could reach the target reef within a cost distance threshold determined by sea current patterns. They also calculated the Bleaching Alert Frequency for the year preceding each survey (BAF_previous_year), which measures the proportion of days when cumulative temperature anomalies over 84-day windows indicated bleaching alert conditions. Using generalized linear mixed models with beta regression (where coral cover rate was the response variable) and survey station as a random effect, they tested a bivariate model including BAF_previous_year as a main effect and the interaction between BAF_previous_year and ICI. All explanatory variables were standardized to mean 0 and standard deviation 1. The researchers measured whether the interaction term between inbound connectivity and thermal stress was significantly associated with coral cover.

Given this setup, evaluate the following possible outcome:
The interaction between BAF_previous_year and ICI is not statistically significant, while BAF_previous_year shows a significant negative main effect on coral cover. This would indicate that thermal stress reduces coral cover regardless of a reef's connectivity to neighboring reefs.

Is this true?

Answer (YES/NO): NO